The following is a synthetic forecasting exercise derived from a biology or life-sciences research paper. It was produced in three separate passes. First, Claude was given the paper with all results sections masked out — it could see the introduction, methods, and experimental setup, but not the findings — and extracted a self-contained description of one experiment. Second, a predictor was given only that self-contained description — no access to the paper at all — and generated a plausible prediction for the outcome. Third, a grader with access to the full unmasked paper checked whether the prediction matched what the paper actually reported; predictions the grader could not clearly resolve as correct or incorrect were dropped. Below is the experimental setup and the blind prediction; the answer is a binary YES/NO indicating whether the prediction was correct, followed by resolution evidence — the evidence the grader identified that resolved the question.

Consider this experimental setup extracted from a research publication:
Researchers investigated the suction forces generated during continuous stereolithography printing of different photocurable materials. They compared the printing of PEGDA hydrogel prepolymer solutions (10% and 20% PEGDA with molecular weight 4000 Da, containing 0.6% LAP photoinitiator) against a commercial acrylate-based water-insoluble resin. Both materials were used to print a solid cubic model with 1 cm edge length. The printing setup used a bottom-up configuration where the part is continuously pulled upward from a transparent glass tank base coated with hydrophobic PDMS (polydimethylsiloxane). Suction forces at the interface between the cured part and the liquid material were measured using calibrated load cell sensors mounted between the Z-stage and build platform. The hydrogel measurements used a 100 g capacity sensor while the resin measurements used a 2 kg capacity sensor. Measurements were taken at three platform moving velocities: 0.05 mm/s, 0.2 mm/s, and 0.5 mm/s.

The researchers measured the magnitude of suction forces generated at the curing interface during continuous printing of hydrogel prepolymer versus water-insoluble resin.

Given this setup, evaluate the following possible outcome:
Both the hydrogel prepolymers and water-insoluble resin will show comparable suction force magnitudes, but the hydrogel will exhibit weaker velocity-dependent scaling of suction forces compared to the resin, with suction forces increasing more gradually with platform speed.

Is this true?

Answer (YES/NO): NO